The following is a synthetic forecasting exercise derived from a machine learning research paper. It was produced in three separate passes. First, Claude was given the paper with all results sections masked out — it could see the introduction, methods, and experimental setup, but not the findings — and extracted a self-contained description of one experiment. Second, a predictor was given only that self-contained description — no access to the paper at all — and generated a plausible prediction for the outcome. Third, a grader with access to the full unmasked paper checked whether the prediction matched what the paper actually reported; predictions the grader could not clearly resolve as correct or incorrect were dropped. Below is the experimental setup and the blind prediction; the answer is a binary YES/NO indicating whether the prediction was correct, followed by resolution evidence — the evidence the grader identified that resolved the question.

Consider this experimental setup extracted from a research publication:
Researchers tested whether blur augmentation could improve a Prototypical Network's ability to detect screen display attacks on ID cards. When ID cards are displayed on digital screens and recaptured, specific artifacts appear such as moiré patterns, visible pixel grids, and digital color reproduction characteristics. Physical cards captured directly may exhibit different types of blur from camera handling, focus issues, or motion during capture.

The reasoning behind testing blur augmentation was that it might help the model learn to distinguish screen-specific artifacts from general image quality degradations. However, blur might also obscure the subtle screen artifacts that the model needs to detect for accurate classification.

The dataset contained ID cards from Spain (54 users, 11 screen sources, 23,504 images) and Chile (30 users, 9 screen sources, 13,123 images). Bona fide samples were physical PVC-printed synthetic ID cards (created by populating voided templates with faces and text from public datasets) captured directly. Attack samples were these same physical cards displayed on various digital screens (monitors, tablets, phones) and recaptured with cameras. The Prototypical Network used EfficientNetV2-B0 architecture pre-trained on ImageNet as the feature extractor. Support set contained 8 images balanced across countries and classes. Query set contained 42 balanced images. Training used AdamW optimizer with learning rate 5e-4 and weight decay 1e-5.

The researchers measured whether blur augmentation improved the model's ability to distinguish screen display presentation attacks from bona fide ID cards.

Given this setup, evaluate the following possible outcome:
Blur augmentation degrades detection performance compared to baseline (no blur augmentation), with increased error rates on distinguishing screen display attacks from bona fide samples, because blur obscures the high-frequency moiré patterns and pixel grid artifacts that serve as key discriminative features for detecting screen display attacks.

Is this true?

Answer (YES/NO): NO